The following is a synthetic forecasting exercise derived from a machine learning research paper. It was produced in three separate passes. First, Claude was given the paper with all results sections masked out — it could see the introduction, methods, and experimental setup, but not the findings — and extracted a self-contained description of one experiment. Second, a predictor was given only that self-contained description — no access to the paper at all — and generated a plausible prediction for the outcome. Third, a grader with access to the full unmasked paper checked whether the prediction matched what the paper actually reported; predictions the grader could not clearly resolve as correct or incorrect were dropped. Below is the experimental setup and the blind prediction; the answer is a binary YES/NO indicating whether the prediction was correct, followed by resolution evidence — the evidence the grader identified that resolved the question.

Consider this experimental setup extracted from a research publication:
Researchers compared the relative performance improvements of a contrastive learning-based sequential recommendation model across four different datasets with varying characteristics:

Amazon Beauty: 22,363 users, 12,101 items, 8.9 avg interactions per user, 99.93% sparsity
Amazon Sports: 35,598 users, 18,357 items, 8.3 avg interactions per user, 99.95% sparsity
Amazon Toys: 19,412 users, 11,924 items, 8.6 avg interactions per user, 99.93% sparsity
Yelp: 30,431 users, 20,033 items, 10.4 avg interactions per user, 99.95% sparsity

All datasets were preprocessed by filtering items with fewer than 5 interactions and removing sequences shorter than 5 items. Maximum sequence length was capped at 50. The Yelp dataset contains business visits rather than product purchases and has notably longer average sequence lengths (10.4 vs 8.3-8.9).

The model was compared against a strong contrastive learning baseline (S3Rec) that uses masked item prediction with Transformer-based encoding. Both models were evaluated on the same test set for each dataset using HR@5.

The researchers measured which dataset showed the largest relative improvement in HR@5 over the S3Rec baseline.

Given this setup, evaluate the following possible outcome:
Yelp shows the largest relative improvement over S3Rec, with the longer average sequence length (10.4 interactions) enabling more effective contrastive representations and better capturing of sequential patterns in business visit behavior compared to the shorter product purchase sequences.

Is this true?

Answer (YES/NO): YES